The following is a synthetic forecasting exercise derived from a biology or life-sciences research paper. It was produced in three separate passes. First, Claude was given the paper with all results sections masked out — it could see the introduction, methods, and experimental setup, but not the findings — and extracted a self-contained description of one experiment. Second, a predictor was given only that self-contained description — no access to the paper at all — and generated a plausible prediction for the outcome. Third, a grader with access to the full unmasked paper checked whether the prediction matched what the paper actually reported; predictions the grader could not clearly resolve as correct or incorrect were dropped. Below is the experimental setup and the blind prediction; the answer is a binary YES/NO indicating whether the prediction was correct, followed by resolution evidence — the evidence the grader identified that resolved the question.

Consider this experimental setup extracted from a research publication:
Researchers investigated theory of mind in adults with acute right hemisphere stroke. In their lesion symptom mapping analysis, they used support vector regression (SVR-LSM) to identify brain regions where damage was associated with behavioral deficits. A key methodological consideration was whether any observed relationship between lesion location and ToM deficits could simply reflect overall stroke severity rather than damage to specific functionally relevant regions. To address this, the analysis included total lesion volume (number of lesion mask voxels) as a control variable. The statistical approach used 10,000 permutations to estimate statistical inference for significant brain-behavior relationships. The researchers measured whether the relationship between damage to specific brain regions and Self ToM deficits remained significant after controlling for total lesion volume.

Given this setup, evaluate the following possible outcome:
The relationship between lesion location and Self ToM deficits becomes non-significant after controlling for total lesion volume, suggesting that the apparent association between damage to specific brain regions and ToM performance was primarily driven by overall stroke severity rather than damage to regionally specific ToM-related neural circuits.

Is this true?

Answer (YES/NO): NO